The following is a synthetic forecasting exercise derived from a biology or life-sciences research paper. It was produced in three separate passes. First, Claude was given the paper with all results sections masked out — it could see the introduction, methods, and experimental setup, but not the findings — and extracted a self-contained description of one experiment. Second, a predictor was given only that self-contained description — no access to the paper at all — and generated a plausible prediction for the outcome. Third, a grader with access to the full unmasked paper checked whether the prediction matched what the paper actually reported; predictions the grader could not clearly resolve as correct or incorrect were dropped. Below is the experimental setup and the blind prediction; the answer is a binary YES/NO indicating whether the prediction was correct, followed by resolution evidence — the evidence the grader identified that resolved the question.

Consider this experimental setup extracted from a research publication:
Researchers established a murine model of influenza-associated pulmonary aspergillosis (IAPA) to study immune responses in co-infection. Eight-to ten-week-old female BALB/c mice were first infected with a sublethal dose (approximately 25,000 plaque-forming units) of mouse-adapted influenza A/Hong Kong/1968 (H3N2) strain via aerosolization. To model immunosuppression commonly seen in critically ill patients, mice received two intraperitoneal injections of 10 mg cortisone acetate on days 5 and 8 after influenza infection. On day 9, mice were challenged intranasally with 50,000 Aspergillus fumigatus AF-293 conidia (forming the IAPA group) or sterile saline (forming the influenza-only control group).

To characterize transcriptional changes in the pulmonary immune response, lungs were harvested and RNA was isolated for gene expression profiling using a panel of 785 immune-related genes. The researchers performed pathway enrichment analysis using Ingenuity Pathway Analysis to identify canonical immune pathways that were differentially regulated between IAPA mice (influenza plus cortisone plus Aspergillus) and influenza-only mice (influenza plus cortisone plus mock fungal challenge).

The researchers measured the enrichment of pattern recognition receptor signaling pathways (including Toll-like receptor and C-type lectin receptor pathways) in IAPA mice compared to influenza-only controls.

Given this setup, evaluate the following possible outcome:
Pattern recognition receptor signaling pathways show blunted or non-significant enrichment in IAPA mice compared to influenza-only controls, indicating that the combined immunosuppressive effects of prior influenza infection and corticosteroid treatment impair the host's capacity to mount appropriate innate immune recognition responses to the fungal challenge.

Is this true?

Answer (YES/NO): YES